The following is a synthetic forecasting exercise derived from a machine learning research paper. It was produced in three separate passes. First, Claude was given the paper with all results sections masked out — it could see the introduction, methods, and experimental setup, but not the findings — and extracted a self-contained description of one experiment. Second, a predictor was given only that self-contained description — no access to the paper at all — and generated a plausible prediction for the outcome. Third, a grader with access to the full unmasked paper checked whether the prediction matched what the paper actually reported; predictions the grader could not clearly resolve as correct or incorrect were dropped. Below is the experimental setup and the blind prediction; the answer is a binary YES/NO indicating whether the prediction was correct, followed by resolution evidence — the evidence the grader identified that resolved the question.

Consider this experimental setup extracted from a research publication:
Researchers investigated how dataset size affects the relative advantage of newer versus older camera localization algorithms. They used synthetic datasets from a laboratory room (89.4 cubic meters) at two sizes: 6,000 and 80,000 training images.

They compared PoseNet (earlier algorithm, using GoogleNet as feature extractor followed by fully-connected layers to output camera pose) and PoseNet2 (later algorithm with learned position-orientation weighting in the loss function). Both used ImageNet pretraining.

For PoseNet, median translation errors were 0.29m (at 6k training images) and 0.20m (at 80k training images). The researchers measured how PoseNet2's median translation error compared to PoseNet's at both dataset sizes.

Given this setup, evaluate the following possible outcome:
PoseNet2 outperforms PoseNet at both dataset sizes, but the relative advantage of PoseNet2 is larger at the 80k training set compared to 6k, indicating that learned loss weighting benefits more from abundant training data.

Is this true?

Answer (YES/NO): YES